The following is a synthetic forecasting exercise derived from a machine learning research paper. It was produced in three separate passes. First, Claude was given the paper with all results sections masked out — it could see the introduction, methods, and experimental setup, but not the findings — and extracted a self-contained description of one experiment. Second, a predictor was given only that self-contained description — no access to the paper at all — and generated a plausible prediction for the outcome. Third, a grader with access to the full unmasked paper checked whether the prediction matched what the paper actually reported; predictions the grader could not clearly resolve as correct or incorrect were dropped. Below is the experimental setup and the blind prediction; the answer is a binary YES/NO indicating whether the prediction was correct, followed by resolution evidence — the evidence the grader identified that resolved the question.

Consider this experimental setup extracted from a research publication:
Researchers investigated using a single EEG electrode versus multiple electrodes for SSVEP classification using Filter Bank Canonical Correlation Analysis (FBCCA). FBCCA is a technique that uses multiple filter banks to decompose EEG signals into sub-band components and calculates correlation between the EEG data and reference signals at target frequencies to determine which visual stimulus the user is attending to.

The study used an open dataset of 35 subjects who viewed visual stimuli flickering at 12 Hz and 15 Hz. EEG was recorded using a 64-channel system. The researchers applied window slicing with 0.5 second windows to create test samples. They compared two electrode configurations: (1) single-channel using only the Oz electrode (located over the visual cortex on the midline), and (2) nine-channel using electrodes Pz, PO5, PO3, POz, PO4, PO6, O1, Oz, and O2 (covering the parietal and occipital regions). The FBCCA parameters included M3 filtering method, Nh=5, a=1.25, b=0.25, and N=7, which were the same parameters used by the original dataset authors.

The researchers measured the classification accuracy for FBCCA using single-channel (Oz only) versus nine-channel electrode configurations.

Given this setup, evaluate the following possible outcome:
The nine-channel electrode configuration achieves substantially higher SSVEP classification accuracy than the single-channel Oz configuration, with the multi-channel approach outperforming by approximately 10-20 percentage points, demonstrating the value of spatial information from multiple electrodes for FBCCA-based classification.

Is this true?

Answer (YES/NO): YES